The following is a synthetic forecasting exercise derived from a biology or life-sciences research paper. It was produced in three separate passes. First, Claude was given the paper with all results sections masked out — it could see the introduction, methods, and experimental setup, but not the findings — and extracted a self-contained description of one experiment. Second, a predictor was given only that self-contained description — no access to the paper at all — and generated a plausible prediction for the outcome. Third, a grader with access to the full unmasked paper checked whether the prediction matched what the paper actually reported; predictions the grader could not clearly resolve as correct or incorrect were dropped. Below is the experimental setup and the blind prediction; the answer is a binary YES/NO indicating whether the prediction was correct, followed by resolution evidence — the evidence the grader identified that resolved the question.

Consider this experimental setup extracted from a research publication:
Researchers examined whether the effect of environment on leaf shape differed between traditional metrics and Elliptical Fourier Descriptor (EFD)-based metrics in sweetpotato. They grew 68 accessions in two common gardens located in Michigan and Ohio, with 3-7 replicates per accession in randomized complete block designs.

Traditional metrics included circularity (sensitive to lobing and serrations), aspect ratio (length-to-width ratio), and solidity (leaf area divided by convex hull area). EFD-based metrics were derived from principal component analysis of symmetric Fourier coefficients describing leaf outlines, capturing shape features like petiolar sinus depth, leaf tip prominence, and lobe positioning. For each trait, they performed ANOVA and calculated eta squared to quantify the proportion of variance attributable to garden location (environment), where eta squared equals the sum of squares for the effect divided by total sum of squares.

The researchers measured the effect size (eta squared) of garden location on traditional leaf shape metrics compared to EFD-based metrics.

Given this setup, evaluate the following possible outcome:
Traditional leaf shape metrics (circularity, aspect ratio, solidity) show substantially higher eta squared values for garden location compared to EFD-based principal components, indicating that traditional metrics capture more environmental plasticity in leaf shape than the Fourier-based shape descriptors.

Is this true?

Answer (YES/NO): NO